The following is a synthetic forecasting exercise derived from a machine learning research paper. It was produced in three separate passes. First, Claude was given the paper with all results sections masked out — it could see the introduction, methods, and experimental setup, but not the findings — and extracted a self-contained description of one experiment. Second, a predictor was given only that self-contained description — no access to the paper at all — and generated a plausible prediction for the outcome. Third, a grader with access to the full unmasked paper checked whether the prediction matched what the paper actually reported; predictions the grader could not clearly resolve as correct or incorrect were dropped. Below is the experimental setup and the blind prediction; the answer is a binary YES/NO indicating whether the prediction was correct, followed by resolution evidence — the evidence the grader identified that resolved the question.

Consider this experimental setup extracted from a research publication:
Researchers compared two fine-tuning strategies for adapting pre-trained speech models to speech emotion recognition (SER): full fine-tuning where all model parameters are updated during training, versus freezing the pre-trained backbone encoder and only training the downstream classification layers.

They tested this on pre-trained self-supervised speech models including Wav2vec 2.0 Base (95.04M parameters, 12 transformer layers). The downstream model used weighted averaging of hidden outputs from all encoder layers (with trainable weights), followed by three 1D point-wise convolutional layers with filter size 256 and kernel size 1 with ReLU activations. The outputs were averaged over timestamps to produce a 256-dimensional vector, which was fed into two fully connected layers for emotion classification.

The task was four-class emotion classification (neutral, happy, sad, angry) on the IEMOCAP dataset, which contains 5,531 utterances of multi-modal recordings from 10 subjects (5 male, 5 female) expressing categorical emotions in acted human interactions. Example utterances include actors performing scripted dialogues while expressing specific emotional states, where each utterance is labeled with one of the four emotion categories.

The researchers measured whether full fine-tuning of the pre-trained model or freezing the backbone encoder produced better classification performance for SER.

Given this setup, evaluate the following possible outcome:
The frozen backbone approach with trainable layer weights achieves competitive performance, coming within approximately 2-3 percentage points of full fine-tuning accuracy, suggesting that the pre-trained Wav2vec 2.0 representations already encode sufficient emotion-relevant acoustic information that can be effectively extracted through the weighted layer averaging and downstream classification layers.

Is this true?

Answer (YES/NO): NO